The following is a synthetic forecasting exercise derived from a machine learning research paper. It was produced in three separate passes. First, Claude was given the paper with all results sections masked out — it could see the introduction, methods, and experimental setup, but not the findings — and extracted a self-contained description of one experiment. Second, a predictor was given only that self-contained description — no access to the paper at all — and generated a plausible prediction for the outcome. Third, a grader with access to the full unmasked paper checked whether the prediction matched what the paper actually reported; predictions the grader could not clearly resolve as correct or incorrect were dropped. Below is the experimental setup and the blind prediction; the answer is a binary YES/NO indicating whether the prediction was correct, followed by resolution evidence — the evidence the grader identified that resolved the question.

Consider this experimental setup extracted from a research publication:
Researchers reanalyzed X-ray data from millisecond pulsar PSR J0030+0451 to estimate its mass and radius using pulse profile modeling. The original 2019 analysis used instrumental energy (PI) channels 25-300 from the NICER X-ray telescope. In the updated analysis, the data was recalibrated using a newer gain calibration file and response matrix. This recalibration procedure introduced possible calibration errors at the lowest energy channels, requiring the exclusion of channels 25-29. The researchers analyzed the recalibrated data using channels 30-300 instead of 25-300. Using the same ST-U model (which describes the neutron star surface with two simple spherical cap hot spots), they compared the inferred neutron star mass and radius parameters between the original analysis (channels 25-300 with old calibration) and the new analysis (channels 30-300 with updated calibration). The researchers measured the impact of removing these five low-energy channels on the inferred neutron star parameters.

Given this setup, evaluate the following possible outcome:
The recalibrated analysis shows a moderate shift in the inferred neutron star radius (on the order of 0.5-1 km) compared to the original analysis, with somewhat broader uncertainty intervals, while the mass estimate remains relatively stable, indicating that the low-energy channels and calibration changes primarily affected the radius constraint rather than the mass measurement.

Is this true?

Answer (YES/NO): NO